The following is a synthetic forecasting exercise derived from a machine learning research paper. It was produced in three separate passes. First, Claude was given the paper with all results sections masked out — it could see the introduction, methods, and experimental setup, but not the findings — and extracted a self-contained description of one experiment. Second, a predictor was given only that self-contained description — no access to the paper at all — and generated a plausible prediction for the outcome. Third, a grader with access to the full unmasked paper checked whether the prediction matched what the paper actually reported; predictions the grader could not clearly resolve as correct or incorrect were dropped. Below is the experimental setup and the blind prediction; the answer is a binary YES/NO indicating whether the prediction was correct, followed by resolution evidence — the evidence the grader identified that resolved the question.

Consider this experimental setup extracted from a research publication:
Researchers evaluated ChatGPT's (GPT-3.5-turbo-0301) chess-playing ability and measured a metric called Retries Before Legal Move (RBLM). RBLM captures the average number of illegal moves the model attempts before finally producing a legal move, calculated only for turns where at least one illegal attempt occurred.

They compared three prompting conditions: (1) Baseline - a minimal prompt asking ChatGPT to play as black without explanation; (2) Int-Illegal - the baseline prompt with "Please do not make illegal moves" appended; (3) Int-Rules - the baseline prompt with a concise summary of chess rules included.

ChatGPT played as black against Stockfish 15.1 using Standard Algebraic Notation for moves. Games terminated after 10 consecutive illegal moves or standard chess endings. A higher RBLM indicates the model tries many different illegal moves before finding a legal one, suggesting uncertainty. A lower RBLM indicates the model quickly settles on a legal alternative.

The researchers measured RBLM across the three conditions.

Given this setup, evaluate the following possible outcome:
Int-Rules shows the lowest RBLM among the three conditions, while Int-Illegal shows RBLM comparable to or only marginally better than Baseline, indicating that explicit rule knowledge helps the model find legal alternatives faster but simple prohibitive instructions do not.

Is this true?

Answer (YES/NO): NO